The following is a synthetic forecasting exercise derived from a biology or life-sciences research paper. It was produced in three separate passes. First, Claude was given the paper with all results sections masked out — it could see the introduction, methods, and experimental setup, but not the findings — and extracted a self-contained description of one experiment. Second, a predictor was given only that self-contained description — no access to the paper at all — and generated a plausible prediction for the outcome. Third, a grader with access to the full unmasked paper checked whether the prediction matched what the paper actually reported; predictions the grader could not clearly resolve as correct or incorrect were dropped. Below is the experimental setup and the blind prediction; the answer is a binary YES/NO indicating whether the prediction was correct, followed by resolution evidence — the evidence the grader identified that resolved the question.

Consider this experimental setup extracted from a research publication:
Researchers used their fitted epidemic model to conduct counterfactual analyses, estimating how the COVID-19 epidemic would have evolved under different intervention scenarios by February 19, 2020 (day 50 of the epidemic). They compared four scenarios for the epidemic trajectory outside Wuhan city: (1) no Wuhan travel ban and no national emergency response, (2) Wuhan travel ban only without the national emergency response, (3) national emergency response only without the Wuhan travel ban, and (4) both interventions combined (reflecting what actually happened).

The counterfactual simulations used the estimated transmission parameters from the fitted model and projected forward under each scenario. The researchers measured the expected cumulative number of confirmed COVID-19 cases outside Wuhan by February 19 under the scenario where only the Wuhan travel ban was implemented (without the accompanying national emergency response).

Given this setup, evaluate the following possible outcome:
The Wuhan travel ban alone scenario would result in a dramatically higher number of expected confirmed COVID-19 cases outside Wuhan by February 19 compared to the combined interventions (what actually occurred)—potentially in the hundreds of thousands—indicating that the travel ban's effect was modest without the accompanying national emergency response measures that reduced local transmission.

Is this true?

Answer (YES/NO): YES